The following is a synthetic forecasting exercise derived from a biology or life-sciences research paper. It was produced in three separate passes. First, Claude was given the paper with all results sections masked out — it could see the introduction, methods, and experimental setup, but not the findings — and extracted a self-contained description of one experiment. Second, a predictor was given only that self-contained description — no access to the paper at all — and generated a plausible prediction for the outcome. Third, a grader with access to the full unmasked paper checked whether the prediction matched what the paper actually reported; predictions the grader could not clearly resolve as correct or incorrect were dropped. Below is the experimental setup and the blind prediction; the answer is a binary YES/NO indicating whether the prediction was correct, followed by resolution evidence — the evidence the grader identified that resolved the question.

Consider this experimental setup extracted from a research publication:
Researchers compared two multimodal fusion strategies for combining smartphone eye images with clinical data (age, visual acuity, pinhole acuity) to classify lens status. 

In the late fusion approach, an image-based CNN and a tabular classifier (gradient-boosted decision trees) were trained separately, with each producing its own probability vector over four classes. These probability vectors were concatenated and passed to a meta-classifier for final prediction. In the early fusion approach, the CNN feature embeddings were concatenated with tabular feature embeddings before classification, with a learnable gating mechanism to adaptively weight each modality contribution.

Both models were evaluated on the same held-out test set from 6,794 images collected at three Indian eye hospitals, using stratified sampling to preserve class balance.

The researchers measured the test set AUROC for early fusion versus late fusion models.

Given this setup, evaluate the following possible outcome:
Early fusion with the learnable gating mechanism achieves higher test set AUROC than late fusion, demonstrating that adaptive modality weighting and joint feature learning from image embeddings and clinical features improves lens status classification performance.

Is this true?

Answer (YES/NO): YES